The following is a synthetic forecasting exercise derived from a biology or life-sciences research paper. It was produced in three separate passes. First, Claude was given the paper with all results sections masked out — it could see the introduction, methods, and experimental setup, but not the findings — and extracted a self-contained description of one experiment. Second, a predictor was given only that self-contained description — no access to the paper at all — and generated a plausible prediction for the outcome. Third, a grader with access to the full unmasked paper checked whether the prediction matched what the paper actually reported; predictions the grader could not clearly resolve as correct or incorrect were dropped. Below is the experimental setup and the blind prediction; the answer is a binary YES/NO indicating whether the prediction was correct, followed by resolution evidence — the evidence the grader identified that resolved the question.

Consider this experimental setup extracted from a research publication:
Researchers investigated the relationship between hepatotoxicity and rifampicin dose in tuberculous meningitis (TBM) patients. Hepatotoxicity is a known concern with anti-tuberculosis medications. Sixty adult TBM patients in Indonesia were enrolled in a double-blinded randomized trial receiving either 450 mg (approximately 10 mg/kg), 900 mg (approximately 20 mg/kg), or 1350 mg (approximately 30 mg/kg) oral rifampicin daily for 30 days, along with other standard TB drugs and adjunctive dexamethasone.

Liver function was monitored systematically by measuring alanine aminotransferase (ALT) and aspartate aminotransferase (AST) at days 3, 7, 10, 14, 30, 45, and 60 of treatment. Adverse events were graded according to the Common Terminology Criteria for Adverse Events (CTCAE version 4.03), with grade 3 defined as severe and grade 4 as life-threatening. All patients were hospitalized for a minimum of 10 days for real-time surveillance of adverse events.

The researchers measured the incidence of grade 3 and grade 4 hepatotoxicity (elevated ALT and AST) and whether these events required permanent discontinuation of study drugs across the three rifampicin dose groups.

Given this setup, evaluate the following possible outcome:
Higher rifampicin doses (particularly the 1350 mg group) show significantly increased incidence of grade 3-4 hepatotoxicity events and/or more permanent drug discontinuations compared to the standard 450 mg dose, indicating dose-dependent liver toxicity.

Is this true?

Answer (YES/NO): NO